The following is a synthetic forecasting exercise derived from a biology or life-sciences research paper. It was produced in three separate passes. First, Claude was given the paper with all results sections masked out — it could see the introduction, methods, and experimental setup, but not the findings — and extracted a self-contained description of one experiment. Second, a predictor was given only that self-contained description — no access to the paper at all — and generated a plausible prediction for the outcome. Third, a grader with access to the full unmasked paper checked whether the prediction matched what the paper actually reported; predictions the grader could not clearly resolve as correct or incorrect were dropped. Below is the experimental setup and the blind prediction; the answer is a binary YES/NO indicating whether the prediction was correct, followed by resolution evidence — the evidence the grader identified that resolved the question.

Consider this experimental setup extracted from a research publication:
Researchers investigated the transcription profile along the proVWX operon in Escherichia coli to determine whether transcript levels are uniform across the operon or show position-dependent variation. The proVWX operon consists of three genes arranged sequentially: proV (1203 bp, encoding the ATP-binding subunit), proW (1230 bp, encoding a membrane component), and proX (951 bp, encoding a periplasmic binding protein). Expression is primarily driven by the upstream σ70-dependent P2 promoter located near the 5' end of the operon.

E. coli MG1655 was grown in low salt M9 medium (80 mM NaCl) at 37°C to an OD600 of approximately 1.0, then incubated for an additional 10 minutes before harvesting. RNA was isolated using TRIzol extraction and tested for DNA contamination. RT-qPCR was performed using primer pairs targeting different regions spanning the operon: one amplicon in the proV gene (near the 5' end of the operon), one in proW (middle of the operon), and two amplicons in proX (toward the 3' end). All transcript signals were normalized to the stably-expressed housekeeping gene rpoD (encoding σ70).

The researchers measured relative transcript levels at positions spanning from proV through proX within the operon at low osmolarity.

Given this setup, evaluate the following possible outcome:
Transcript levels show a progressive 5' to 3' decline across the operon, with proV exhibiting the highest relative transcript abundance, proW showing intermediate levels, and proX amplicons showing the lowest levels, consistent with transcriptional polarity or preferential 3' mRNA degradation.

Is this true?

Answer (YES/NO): NO